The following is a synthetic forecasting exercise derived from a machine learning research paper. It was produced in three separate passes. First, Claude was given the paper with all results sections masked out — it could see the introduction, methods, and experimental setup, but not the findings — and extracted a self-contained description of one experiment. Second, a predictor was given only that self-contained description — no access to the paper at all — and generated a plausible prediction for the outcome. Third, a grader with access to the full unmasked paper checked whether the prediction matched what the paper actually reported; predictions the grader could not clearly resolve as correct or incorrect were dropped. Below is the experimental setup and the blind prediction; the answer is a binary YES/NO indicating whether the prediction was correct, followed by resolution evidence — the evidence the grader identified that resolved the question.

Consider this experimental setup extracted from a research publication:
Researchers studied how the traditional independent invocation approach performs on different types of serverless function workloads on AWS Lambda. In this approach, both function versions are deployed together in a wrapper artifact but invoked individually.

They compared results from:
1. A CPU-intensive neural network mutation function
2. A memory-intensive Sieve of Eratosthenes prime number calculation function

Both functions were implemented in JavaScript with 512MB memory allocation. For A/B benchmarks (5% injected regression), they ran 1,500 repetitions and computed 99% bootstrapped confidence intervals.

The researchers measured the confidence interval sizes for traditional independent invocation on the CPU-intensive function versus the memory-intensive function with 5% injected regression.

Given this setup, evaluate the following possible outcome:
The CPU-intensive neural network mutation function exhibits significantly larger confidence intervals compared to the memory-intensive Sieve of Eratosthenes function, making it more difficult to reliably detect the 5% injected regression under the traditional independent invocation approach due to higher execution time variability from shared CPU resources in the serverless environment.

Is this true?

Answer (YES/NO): NO